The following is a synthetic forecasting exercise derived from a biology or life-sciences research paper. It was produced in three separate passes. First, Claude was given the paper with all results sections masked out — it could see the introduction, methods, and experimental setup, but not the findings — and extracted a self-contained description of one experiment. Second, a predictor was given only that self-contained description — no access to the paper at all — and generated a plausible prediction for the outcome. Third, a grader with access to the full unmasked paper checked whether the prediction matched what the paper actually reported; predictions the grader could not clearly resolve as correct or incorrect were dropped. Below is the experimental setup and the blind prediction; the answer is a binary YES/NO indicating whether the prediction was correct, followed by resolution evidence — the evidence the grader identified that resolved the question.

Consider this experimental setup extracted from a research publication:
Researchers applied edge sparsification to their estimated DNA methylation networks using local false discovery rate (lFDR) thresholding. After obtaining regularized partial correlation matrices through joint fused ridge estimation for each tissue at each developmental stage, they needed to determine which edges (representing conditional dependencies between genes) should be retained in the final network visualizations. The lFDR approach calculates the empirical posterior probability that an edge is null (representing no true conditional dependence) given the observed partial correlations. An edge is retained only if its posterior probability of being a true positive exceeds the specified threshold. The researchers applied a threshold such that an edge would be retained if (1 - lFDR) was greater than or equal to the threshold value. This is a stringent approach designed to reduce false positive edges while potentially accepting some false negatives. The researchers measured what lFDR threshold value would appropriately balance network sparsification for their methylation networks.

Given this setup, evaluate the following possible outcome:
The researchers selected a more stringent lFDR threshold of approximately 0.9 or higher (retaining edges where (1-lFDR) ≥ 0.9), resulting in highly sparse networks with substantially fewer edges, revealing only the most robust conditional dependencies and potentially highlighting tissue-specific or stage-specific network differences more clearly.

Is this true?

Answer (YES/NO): YES